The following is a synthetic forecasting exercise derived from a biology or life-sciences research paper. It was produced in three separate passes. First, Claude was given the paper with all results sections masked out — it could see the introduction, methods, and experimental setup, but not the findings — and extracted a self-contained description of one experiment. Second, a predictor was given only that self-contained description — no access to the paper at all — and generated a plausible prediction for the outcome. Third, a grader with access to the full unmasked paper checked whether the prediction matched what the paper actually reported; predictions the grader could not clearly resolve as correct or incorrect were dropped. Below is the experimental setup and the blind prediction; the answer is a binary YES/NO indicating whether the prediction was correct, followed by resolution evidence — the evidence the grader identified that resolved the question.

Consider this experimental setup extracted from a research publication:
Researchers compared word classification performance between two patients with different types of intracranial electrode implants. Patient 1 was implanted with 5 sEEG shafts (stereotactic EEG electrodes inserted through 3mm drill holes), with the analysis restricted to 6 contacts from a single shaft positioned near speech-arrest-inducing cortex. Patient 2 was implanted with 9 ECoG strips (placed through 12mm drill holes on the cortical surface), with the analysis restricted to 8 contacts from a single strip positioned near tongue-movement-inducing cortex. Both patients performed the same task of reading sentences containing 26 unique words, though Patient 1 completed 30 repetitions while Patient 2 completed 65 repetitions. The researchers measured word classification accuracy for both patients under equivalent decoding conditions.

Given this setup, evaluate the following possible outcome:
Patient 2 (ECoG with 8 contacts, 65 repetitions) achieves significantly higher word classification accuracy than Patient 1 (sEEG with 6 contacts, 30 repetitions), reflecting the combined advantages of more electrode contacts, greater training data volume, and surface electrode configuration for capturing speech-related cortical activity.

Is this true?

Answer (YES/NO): YES